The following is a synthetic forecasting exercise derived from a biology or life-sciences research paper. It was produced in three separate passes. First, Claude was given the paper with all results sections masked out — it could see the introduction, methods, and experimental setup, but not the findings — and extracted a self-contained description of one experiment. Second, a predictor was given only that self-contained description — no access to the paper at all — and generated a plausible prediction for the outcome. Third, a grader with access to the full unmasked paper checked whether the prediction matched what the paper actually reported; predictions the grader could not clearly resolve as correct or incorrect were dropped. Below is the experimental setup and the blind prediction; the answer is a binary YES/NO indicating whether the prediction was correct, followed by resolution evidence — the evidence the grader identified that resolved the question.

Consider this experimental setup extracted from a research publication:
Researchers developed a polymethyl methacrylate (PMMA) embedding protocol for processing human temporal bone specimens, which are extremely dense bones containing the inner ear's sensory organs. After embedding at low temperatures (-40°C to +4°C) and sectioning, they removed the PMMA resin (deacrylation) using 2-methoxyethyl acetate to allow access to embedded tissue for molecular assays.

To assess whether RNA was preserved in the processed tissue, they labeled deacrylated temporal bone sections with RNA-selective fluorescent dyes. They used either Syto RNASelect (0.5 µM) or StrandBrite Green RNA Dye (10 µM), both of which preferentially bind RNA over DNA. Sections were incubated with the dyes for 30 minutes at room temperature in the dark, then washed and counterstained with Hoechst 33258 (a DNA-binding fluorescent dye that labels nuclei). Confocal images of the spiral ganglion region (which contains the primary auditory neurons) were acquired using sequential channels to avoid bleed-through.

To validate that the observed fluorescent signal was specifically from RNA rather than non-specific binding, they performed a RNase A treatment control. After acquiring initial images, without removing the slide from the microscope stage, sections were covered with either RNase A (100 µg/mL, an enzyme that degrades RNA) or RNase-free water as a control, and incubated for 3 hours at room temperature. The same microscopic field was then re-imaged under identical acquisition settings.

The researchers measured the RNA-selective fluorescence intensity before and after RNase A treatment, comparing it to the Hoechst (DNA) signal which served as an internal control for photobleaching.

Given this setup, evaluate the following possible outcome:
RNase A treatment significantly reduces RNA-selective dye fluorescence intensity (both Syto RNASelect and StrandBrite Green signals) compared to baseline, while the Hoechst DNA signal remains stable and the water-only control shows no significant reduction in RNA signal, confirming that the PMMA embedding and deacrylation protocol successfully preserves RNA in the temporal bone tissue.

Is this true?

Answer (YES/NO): NO